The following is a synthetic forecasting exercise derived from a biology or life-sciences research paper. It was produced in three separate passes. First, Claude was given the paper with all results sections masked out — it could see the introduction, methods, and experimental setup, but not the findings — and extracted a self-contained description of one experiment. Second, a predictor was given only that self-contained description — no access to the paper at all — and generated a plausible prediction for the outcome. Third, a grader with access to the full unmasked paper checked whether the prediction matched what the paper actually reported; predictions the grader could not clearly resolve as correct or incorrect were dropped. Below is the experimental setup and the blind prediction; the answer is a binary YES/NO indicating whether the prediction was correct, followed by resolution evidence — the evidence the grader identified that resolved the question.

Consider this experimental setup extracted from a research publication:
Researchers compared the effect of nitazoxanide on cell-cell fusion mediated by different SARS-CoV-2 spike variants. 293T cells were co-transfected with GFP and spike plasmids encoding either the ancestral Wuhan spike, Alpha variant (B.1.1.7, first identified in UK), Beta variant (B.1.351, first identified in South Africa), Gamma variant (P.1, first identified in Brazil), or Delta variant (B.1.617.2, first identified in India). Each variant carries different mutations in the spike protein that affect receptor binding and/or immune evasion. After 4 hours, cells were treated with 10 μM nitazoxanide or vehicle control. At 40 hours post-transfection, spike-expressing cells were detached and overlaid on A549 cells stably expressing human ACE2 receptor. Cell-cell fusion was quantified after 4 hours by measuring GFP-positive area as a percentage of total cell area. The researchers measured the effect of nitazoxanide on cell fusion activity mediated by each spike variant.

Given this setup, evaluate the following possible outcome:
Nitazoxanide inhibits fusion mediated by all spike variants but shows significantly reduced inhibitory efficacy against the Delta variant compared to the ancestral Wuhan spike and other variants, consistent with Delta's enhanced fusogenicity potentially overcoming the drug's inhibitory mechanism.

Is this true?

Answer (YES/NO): NO